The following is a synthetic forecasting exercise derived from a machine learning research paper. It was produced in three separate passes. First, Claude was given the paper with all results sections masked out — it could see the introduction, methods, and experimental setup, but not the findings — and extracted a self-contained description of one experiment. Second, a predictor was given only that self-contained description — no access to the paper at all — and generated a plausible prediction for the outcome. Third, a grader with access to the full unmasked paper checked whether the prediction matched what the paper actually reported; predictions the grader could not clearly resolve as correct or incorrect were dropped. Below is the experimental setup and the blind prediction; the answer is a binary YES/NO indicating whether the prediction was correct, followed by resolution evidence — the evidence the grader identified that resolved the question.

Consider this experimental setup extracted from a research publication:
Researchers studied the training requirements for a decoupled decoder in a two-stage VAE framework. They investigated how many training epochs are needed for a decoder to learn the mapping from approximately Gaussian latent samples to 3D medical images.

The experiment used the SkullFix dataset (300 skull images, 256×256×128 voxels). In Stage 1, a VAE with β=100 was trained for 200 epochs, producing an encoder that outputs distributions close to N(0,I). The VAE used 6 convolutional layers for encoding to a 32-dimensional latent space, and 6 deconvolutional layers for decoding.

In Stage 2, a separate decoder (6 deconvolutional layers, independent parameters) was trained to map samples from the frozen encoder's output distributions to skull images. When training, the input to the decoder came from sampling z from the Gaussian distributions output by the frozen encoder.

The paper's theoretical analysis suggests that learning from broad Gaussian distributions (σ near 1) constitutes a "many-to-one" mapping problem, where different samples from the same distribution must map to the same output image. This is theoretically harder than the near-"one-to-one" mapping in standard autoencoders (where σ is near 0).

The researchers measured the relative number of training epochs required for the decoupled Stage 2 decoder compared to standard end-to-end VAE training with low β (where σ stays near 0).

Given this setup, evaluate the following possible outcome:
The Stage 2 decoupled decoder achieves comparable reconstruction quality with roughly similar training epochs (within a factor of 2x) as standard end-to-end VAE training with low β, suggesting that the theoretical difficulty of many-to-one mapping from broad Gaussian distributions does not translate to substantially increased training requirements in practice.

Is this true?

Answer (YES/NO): NO